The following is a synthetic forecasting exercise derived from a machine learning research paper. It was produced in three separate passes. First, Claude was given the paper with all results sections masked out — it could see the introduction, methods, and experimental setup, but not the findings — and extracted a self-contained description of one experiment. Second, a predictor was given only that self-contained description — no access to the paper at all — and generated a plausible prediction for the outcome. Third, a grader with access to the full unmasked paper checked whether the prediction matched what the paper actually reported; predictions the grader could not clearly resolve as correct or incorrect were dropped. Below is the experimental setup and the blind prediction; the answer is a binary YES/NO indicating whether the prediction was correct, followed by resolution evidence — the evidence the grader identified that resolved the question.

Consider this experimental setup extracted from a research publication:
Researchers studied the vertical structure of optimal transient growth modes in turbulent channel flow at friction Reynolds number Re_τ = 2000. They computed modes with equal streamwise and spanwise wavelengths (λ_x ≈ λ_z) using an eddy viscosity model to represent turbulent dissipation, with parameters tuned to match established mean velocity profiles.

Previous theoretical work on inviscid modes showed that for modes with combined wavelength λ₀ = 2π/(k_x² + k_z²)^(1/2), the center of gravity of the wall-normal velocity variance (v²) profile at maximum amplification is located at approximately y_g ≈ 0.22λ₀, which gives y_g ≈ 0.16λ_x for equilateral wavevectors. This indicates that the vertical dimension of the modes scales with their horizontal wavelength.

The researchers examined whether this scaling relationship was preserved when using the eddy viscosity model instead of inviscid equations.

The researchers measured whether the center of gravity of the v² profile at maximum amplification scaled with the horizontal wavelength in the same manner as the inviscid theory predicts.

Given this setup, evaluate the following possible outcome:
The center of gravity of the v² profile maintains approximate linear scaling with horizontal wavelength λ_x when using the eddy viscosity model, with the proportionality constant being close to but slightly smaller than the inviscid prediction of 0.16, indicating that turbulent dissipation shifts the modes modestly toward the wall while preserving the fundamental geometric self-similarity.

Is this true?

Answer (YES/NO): NO